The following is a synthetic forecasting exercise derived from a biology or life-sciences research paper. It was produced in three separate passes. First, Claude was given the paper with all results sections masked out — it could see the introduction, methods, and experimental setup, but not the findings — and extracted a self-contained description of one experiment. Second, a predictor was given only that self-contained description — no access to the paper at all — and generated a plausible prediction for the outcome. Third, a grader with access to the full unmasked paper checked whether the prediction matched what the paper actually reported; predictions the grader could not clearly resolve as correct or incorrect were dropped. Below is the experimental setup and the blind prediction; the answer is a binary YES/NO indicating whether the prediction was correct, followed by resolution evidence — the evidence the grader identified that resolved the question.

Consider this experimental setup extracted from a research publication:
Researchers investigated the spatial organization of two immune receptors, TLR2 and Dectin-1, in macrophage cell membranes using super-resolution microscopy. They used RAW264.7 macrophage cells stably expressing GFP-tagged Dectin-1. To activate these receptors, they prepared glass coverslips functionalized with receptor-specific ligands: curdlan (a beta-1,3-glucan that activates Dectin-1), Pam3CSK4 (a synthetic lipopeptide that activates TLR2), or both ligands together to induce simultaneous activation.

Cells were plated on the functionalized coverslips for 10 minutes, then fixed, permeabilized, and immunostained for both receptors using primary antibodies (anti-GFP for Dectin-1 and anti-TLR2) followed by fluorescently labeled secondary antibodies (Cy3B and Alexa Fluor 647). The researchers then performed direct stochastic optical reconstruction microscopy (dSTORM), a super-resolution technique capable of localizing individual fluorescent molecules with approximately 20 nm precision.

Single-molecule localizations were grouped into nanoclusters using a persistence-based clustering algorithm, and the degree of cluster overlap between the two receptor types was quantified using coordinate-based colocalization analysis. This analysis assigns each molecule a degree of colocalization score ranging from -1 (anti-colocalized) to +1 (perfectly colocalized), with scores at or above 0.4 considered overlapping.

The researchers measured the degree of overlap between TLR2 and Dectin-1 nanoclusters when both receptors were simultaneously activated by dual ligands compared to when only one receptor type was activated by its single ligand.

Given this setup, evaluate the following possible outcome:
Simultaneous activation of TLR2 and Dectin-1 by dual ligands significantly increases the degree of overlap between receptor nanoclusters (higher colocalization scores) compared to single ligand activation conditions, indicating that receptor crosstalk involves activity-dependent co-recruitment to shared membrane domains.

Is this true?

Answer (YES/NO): NO